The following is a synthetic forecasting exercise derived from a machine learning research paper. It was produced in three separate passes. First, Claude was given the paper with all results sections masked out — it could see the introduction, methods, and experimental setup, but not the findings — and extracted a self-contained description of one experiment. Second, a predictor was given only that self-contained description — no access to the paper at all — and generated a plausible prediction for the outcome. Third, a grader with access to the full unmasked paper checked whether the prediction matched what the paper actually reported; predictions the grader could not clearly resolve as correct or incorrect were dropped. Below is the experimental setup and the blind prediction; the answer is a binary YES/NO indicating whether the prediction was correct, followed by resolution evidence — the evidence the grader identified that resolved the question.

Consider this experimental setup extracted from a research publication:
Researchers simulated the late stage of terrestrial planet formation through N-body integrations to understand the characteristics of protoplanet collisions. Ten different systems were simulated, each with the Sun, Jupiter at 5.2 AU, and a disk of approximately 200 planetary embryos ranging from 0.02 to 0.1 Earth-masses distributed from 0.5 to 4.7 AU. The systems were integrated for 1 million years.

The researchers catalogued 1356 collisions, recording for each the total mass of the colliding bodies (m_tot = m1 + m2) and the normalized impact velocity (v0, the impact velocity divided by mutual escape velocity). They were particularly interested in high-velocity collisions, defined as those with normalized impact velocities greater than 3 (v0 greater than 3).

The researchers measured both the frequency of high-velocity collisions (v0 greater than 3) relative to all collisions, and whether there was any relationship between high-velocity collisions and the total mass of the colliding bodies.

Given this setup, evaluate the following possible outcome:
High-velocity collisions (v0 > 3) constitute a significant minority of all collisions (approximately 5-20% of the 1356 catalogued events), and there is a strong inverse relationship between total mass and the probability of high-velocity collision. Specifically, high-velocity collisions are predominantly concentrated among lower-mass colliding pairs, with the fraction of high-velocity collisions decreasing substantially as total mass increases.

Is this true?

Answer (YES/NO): NO